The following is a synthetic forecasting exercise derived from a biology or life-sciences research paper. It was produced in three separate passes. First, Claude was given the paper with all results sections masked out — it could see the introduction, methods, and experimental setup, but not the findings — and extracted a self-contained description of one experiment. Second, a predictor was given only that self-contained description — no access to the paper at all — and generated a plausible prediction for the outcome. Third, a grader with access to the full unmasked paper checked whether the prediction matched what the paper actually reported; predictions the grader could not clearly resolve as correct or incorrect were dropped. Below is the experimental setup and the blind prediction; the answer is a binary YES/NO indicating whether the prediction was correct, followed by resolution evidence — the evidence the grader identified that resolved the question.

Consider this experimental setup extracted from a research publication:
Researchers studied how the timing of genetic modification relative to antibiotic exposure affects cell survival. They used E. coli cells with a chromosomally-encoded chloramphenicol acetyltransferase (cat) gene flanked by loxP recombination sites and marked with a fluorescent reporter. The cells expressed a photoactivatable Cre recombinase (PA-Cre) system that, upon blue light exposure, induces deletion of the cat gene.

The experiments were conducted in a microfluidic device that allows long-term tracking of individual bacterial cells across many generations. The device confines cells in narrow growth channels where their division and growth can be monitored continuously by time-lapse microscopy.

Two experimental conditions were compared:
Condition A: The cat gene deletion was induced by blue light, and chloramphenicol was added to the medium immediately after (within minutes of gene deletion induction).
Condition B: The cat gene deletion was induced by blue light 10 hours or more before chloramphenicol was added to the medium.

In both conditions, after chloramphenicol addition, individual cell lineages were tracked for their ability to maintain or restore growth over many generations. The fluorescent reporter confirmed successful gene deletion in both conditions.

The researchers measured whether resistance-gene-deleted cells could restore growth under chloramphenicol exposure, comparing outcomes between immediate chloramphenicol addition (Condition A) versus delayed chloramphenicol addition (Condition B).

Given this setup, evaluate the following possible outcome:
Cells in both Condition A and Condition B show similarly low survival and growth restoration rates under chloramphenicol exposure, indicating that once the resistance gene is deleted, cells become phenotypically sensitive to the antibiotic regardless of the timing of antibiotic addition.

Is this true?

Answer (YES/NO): NO